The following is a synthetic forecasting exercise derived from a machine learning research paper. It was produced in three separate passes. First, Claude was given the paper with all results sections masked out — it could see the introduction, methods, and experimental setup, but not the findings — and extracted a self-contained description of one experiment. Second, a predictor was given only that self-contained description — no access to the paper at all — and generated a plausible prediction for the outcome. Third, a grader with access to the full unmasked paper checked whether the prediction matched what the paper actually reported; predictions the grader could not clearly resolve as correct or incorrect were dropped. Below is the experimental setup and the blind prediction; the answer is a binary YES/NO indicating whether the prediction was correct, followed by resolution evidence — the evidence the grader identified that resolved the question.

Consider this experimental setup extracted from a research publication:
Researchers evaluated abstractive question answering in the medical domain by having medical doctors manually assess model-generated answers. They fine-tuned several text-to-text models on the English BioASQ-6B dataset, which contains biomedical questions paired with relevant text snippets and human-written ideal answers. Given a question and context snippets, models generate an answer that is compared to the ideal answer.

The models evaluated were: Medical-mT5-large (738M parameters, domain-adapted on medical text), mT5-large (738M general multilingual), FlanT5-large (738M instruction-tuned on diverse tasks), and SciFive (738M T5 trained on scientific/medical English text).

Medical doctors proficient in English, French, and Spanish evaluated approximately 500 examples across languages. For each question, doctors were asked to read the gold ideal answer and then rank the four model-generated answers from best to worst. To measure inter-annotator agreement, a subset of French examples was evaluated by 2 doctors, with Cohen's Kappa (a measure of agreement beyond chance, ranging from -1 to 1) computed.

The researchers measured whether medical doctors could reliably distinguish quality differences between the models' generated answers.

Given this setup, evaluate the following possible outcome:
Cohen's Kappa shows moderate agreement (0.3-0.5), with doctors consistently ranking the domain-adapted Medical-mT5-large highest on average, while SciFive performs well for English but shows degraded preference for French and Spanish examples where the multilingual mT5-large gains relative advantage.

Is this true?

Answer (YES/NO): NO